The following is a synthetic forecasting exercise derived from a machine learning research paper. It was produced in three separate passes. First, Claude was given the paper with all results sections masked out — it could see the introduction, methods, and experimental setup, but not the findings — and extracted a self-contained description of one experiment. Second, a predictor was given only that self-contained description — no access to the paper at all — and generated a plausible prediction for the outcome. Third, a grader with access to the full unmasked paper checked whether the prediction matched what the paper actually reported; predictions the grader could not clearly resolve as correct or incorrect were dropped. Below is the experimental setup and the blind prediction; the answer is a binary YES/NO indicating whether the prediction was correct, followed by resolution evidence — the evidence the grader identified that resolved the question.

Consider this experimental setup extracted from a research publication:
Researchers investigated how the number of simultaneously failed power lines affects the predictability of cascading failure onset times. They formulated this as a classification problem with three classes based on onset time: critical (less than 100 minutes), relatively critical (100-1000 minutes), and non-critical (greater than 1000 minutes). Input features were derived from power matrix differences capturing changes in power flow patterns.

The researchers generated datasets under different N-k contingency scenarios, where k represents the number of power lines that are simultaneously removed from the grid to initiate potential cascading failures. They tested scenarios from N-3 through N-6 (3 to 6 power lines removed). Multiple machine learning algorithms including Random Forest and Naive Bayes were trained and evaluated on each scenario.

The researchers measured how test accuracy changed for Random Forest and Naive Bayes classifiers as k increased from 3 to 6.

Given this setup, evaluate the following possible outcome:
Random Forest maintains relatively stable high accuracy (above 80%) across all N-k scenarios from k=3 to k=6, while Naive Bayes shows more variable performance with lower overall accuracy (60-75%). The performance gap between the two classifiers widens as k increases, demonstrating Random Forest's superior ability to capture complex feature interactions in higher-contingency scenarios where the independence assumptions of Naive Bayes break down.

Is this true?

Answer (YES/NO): NO